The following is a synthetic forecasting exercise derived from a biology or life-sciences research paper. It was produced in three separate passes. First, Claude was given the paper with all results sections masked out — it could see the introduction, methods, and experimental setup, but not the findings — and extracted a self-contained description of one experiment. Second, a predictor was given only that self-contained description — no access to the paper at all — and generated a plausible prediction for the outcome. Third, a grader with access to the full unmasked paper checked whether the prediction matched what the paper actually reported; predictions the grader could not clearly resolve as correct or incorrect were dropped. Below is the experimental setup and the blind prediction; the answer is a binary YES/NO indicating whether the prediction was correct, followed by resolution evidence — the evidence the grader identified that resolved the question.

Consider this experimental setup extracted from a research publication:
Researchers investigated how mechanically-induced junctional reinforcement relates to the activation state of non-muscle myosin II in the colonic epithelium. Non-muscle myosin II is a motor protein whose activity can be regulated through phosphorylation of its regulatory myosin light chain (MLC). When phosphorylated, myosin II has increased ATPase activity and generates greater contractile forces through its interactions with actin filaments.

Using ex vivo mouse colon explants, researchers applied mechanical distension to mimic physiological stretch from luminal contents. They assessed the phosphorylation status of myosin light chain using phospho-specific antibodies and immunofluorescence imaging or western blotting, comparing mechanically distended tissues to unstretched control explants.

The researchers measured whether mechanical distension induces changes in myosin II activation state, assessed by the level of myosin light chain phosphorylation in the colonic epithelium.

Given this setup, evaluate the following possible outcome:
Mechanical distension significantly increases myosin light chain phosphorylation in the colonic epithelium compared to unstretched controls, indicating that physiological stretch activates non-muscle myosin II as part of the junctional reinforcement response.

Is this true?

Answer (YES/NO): YES